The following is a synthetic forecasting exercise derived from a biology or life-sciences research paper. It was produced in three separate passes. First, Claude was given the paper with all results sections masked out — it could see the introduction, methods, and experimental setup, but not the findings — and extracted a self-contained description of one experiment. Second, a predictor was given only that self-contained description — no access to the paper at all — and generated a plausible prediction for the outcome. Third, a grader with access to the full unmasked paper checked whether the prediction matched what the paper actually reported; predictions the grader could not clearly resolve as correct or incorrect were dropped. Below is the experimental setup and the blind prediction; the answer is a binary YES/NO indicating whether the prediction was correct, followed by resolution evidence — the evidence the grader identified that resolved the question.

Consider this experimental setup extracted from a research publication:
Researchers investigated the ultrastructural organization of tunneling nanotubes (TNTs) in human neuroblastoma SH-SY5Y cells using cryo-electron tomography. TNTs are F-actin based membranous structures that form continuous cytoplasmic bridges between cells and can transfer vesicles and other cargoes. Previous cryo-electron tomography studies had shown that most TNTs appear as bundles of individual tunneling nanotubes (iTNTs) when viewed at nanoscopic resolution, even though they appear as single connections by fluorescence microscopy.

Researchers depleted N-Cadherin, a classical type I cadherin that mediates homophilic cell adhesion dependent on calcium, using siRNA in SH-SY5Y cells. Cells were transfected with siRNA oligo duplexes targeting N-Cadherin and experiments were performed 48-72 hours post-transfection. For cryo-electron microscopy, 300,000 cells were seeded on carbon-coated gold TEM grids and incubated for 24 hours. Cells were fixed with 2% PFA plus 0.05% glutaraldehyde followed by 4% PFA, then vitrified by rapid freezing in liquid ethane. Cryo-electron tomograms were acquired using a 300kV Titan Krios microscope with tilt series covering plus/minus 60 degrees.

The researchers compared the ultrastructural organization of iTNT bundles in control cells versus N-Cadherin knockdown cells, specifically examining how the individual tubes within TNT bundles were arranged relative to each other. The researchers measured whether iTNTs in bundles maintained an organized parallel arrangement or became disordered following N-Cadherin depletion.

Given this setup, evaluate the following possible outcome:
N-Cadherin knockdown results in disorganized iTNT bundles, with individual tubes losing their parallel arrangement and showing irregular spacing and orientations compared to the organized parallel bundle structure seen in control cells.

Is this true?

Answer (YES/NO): YES